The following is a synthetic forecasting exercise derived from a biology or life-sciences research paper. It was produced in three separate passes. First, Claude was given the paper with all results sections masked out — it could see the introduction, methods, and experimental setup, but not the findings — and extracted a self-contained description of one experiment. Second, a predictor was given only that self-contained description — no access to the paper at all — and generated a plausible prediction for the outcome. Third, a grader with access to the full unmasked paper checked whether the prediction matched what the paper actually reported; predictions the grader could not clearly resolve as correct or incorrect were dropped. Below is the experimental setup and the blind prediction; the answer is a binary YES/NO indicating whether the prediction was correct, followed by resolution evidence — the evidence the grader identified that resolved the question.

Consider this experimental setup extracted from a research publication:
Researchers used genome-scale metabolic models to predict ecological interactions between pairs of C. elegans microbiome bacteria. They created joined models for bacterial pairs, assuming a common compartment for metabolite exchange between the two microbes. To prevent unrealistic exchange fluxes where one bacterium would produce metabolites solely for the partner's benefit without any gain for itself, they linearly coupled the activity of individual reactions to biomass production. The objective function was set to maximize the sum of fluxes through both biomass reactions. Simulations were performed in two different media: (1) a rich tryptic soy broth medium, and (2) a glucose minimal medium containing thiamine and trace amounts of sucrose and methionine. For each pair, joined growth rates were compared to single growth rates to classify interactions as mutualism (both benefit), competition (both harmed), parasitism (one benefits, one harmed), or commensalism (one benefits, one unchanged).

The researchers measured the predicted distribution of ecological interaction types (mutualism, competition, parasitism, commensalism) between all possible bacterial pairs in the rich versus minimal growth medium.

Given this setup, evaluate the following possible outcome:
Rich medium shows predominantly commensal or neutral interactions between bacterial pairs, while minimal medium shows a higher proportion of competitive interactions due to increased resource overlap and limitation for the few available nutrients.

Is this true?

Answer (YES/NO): NO